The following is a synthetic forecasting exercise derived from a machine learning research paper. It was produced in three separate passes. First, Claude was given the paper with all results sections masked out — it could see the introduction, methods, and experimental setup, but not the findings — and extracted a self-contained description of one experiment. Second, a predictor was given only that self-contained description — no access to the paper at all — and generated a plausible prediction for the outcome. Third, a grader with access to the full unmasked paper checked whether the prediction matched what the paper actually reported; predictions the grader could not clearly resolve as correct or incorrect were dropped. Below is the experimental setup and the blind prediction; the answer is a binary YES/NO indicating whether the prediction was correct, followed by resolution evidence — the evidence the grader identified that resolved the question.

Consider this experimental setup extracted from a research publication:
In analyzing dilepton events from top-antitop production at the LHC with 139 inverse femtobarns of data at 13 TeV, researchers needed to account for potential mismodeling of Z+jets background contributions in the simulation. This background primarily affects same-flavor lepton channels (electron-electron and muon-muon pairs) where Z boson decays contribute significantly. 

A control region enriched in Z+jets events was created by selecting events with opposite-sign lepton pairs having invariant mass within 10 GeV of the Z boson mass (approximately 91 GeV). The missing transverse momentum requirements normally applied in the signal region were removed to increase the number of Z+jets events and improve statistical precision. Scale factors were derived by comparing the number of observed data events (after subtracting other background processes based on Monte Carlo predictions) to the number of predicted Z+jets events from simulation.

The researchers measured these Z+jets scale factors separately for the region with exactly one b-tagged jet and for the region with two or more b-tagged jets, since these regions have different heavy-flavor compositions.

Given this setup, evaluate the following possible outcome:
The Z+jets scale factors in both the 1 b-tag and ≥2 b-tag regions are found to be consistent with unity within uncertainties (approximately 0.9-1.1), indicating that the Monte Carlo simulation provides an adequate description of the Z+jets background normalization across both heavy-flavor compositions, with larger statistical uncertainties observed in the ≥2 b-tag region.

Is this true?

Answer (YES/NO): NO